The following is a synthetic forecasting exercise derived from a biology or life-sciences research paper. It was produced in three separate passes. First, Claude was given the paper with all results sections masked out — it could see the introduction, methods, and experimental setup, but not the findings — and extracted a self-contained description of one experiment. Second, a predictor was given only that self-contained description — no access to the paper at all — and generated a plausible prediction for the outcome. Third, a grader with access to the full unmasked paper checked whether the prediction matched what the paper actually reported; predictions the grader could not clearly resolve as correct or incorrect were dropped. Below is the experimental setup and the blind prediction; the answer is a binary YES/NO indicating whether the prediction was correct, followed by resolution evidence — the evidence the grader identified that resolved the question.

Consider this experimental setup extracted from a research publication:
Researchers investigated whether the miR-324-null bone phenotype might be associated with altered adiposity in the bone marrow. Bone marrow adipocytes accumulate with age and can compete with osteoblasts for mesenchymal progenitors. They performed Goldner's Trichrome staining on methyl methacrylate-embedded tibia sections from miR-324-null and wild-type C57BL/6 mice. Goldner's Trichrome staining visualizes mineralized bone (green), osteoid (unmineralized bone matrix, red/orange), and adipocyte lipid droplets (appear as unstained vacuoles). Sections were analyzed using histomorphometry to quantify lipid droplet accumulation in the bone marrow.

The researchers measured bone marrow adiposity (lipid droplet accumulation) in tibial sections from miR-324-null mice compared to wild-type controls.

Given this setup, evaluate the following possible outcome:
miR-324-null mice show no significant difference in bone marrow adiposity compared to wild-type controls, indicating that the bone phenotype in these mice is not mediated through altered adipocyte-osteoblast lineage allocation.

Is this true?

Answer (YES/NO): NO